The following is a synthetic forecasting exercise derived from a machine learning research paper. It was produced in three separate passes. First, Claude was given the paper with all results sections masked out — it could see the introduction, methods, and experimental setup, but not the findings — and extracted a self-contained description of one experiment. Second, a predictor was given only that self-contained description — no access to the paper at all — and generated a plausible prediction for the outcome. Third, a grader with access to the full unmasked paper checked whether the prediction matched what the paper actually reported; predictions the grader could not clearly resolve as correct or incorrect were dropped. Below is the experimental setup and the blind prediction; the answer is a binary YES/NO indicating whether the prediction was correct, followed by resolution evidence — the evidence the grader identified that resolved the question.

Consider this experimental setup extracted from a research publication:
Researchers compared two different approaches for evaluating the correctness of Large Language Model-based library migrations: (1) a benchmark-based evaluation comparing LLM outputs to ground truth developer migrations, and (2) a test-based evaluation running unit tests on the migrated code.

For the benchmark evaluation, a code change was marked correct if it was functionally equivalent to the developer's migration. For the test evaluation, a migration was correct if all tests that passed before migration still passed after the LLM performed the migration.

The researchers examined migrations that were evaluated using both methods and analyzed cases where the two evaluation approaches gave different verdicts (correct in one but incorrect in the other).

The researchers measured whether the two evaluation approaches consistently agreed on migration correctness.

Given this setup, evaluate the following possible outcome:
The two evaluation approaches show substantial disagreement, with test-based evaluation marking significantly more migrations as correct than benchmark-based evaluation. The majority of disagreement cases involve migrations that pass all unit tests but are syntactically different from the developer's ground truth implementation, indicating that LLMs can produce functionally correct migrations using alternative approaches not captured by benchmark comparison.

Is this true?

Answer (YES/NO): NO